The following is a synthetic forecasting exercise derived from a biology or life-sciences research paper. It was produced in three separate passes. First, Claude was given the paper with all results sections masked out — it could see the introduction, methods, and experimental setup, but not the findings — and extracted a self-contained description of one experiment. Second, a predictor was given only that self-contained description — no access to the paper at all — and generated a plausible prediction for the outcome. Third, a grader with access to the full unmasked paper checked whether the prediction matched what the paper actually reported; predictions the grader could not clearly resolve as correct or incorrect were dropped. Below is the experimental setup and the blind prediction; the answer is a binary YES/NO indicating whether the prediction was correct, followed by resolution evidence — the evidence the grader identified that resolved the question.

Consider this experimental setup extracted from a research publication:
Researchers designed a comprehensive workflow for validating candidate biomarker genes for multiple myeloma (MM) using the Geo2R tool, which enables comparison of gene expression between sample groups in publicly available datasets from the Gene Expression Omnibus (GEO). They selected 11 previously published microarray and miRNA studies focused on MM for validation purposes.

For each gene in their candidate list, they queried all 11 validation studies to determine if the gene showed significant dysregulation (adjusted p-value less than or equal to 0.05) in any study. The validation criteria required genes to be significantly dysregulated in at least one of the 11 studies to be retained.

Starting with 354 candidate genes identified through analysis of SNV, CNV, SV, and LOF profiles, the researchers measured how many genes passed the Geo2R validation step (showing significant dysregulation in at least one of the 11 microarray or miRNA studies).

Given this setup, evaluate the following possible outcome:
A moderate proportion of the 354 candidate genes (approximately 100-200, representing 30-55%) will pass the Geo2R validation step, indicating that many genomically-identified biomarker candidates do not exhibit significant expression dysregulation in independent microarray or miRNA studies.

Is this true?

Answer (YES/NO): NO